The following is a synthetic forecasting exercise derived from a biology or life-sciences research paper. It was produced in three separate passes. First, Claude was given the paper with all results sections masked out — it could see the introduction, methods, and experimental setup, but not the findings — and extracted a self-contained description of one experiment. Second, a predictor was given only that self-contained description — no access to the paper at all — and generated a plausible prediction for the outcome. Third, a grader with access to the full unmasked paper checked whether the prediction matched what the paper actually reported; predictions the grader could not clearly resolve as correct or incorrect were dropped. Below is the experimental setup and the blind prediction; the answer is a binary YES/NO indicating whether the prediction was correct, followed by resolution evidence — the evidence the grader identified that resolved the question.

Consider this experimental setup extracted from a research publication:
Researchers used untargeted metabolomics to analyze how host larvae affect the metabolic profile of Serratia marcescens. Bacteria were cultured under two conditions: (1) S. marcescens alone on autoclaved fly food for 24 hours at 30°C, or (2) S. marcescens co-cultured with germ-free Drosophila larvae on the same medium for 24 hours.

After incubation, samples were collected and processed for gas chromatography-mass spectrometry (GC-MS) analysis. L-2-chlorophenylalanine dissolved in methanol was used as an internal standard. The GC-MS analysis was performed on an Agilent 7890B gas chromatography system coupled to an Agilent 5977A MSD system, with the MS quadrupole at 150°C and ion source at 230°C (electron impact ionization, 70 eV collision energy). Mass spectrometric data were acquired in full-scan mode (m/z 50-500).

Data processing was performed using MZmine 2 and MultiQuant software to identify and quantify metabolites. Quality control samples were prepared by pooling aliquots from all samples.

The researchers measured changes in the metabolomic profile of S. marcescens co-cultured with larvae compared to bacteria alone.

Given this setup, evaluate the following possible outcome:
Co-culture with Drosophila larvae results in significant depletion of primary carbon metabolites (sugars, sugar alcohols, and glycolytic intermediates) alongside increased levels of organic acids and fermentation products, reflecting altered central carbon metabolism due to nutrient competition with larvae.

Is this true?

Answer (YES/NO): NO